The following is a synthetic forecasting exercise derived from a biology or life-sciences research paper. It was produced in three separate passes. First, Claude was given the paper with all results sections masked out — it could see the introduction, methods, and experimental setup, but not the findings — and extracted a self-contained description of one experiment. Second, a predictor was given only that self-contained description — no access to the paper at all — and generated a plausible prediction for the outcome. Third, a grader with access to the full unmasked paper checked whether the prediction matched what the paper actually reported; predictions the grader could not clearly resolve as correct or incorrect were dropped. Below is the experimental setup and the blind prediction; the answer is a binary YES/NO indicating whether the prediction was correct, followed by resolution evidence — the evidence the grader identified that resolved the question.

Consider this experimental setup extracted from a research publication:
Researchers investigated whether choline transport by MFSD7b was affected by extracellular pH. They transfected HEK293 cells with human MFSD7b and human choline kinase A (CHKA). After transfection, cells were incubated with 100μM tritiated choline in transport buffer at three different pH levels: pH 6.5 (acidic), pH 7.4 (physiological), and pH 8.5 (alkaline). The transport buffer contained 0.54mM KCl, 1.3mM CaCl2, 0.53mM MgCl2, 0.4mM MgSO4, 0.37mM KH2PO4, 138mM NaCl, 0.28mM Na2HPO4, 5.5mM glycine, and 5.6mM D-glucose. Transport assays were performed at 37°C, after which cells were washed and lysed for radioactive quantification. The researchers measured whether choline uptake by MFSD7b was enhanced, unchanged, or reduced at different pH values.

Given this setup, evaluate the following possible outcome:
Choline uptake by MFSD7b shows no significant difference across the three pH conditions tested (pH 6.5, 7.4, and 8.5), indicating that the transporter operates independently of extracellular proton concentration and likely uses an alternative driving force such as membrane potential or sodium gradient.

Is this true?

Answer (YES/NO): NO